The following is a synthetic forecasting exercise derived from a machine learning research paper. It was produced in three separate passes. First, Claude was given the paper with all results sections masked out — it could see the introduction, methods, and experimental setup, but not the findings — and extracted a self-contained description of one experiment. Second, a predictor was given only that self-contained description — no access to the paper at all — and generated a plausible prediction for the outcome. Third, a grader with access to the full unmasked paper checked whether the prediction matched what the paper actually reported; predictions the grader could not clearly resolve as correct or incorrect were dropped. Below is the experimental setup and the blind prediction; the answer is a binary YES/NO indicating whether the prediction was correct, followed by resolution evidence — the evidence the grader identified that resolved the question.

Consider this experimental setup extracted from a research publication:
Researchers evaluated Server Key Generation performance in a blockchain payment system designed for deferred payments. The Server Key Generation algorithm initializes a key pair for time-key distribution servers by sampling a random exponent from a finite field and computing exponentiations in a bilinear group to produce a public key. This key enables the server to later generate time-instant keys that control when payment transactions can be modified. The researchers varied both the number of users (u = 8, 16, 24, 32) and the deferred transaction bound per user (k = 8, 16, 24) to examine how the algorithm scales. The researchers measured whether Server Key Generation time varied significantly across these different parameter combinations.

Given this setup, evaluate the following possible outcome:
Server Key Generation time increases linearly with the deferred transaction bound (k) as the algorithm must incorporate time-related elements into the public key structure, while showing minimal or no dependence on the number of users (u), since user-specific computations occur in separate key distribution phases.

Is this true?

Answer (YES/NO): NO